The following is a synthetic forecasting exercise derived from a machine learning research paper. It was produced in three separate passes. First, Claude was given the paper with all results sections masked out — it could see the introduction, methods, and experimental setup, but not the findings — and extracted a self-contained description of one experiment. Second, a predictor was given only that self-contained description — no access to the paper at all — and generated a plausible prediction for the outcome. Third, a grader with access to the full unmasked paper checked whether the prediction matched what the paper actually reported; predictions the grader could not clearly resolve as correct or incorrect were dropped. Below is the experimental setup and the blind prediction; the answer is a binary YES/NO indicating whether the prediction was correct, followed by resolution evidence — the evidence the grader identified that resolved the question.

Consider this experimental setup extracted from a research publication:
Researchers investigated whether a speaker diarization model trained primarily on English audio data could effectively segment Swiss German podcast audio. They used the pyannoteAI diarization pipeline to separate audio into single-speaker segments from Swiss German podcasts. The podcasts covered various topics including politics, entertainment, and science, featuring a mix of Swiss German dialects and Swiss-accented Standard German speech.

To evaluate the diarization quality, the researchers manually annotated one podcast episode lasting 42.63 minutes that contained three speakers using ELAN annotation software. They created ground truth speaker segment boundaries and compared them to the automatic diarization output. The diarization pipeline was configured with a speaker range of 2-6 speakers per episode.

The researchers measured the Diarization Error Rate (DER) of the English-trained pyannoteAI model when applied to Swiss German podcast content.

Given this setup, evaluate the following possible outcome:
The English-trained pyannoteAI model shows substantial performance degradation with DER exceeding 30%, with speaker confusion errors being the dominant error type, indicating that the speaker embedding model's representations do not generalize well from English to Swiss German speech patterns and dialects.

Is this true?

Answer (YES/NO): NO